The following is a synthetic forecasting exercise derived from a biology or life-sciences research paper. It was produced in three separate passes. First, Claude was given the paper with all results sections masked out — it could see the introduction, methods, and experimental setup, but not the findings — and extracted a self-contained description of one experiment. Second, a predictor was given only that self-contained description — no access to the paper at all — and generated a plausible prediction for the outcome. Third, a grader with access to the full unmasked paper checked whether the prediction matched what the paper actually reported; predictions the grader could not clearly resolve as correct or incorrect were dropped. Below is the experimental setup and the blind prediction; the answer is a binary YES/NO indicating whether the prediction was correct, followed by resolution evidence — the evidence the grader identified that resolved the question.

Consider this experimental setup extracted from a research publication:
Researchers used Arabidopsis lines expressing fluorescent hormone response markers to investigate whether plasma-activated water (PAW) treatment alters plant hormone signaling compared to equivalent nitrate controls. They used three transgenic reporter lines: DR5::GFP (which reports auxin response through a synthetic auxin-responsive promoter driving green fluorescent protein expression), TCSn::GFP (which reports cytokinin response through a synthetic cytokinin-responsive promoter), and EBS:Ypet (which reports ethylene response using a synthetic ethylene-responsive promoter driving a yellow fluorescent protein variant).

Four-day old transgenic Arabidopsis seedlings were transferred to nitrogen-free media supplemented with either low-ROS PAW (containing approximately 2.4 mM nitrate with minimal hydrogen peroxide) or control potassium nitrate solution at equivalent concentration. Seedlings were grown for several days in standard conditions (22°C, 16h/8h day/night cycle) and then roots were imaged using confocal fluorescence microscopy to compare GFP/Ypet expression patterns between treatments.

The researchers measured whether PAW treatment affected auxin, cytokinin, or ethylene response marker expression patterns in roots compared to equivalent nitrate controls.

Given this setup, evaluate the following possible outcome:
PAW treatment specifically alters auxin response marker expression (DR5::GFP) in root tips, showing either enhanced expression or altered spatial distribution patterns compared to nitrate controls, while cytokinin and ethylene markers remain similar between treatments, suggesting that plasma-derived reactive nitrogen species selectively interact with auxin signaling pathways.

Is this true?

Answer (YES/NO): NO